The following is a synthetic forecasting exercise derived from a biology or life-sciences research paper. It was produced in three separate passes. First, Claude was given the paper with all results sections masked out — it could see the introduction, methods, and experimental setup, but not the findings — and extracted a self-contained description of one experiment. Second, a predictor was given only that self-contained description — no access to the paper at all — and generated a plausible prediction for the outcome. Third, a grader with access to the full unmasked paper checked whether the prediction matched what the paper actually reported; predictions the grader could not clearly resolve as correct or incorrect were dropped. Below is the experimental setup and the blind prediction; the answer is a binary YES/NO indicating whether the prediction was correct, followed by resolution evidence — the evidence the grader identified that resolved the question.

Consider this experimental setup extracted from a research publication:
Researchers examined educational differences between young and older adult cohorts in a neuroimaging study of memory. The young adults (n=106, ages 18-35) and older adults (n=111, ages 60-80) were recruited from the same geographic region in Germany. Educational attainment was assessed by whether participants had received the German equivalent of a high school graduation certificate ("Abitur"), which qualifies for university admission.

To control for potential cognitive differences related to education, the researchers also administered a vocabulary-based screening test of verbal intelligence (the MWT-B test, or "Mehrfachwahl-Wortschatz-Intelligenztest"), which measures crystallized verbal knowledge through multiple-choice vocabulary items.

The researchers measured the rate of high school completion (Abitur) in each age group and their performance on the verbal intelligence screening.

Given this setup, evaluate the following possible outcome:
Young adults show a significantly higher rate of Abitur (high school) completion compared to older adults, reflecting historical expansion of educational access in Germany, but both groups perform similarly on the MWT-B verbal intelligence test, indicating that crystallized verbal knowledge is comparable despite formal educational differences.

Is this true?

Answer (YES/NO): NO